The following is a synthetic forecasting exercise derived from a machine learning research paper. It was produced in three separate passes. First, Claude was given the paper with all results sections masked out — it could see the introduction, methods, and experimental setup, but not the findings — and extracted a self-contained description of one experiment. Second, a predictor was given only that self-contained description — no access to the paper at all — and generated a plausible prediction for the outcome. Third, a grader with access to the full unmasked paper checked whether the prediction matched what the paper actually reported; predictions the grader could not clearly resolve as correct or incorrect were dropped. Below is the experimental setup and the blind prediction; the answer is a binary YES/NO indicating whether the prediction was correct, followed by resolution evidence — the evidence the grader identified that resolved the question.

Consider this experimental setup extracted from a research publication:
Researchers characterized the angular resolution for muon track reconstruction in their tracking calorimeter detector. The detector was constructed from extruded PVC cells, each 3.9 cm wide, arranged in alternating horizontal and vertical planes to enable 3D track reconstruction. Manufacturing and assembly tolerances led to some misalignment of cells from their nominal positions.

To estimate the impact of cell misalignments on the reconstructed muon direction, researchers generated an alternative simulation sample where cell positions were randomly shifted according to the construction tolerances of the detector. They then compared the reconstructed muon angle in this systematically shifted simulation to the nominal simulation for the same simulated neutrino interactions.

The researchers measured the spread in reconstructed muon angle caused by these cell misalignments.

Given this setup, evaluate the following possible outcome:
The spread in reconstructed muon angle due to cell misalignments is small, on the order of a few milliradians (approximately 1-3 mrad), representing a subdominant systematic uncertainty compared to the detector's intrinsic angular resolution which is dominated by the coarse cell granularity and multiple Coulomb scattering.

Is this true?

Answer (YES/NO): YES